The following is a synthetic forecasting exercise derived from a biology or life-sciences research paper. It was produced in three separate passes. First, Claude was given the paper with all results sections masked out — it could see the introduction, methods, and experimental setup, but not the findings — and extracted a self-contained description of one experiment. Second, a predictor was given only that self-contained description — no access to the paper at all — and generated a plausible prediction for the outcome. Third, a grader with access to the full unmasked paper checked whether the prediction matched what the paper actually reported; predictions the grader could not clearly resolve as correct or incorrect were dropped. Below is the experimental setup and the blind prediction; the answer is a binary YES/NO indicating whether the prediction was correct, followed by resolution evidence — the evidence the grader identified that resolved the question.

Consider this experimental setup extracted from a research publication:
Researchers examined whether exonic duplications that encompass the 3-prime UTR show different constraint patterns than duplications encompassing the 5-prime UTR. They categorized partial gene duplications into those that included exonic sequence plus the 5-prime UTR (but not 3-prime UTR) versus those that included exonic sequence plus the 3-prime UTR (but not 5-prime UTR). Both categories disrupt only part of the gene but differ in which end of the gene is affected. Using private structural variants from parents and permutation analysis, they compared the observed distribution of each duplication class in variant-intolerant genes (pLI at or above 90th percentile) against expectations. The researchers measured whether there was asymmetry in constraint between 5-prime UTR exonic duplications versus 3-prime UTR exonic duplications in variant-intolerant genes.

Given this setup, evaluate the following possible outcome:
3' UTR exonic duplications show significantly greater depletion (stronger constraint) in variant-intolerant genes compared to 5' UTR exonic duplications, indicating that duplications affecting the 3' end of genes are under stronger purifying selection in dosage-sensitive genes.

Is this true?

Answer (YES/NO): NO